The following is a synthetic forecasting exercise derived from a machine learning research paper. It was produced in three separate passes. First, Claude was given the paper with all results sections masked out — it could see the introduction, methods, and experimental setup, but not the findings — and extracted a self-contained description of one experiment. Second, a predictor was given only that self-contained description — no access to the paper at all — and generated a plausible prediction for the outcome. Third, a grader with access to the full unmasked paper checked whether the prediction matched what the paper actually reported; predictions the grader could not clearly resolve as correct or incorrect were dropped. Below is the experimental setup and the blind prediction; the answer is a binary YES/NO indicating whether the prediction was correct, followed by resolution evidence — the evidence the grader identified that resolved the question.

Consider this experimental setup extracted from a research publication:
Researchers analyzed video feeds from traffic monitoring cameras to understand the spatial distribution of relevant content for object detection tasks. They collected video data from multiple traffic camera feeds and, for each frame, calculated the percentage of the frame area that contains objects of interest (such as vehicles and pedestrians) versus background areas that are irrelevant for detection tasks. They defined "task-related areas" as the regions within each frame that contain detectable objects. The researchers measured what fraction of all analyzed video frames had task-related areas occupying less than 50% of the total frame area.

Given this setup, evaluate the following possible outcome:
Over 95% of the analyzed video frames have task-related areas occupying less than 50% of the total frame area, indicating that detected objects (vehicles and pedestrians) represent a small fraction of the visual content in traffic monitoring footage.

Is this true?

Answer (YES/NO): NO